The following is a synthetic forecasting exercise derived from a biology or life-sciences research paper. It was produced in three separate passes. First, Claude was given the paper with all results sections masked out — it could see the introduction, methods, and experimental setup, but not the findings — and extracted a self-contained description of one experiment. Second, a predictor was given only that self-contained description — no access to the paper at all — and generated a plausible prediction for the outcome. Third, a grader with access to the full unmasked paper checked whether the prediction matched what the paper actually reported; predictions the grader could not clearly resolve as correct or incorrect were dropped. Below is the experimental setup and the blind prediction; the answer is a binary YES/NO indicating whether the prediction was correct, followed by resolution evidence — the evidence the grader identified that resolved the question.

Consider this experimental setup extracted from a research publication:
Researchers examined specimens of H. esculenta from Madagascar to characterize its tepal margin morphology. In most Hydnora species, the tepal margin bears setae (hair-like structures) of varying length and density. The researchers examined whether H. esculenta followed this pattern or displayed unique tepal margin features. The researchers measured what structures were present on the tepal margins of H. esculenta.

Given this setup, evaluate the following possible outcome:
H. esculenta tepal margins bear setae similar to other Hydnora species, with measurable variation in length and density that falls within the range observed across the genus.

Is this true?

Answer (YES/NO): NO